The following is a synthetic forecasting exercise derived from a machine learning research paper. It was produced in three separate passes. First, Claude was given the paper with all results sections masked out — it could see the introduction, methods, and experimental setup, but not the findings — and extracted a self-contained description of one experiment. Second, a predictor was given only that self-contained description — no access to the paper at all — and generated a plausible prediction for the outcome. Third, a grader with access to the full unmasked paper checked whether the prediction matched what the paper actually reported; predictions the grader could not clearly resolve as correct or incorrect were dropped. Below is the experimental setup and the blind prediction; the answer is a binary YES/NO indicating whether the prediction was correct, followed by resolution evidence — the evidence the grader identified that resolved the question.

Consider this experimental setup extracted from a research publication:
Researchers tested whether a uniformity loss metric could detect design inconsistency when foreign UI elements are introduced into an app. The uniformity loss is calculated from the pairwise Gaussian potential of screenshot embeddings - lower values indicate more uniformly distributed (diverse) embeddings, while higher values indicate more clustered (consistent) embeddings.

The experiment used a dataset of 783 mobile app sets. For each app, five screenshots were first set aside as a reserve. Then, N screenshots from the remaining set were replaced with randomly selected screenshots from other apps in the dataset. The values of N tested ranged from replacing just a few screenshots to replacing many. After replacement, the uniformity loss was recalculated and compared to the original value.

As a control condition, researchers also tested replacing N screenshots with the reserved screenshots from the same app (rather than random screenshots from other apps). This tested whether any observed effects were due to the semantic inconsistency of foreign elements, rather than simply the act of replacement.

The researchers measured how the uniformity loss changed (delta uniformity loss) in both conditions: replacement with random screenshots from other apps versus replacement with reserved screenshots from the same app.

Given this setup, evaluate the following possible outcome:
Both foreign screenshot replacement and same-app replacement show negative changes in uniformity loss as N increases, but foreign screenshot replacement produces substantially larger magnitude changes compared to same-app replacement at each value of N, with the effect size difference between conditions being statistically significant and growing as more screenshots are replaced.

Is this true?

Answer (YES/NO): NO